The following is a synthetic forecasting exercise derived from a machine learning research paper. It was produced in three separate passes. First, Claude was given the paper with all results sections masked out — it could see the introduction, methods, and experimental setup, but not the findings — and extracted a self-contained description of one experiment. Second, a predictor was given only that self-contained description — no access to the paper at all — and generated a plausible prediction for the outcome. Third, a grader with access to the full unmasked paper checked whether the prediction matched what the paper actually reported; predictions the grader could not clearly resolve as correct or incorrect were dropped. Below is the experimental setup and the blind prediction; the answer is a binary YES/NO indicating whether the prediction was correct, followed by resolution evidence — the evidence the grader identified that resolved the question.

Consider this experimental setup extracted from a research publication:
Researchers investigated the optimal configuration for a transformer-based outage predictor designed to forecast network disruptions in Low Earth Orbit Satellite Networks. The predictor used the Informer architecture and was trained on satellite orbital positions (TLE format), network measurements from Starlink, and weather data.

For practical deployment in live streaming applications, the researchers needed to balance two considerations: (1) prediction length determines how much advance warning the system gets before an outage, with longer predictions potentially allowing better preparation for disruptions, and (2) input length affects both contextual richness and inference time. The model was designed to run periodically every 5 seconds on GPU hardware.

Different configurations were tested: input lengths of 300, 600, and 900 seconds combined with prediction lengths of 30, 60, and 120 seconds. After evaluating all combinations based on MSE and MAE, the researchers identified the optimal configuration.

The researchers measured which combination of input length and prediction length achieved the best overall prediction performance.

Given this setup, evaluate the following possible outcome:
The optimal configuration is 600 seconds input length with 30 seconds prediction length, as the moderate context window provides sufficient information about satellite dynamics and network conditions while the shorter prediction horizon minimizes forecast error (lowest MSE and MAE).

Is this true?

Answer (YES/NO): NO